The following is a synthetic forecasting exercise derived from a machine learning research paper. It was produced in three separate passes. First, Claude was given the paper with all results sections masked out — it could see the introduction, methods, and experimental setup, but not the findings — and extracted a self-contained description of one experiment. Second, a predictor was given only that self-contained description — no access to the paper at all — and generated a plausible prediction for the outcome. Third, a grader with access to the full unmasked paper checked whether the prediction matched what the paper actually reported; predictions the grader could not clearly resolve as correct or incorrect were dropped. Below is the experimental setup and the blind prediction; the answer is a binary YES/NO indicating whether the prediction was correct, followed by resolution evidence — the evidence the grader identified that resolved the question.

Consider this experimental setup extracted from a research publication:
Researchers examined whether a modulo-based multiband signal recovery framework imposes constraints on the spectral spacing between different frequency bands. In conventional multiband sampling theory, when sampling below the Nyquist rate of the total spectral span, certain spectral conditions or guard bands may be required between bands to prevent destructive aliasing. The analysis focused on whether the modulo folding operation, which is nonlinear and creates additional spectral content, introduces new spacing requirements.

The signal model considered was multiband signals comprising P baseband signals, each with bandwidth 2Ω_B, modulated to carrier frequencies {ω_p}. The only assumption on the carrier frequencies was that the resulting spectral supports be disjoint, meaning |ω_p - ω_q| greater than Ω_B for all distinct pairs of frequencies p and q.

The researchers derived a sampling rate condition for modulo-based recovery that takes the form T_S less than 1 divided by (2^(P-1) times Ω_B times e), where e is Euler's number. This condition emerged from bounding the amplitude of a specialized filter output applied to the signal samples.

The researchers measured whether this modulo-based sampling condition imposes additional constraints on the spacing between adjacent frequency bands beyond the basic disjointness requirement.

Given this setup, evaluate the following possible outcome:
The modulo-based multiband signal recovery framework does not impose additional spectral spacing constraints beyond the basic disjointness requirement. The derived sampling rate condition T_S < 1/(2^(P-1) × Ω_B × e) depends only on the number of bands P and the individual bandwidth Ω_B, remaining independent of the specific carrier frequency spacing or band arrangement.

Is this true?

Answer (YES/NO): YES